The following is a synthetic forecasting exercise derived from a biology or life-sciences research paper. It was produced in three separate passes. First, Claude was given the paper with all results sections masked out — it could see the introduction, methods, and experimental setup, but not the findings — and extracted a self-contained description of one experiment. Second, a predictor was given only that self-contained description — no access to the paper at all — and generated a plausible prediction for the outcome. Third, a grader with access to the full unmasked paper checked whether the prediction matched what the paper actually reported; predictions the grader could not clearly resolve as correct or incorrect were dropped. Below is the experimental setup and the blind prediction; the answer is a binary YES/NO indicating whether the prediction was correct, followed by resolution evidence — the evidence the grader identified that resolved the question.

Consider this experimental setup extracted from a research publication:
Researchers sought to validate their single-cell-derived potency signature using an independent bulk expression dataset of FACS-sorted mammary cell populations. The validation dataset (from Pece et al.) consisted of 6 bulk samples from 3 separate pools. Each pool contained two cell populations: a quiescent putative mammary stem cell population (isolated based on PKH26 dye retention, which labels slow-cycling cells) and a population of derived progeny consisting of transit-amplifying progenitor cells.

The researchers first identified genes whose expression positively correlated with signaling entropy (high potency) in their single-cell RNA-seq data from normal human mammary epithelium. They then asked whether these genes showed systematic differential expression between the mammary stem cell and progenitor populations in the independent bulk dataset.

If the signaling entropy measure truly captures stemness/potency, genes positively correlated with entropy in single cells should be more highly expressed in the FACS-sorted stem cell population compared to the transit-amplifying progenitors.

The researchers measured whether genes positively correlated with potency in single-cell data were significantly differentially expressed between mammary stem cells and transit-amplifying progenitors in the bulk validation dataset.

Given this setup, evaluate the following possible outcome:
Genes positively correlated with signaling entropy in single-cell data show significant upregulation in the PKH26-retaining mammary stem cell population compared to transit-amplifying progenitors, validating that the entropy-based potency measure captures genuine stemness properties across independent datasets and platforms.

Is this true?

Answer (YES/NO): YES